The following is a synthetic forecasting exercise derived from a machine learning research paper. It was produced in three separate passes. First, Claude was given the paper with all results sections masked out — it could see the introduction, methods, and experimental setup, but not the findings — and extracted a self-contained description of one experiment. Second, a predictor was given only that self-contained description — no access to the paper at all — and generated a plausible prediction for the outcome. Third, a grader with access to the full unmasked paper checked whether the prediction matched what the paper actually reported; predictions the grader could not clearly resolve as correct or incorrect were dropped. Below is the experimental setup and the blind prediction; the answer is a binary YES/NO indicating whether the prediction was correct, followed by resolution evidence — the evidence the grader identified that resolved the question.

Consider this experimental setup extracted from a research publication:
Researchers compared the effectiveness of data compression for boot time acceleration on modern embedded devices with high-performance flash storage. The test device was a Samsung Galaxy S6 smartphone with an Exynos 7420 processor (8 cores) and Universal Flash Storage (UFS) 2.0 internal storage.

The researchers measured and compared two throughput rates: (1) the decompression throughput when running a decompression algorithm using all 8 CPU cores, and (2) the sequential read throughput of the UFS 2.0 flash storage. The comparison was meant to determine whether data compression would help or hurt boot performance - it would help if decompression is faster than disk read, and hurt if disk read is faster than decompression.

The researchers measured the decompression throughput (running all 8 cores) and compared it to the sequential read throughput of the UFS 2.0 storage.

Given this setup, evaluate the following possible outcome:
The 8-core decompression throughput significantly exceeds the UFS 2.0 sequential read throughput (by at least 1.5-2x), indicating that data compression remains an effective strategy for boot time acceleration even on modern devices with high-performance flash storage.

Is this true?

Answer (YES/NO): NO